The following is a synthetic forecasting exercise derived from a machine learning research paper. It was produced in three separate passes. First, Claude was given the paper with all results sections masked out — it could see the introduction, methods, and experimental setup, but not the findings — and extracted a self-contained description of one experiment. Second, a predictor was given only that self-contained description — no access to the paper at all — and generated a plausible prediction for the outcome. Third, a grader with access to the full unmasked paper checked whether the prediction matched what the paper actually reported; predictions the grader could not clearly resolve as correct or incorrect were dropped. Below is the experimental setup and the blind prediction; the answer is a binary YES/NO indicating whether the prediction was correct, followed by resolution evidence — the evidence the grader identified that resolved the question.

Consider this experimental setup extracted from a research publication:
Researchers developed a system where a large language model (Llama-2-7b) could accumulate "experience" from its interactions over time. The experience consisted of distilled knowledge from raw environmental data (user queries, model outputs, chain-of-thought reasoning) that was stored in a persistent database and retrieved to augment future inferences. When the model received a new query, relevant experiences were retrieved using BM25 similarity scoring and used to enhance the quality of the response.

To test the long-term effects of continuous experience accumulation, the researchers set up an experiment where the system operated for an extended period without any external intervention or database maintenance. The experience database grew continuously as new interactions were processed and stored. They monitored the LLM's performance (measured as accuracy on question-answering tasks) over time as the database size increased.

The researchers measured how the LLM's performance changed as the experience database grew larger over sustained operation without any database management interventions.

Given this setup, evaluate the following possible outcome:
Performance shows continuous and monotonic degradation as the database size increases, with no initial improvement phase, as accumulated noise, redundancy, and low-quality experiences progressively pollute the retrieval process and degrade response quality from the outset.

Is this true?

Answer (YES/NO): NO